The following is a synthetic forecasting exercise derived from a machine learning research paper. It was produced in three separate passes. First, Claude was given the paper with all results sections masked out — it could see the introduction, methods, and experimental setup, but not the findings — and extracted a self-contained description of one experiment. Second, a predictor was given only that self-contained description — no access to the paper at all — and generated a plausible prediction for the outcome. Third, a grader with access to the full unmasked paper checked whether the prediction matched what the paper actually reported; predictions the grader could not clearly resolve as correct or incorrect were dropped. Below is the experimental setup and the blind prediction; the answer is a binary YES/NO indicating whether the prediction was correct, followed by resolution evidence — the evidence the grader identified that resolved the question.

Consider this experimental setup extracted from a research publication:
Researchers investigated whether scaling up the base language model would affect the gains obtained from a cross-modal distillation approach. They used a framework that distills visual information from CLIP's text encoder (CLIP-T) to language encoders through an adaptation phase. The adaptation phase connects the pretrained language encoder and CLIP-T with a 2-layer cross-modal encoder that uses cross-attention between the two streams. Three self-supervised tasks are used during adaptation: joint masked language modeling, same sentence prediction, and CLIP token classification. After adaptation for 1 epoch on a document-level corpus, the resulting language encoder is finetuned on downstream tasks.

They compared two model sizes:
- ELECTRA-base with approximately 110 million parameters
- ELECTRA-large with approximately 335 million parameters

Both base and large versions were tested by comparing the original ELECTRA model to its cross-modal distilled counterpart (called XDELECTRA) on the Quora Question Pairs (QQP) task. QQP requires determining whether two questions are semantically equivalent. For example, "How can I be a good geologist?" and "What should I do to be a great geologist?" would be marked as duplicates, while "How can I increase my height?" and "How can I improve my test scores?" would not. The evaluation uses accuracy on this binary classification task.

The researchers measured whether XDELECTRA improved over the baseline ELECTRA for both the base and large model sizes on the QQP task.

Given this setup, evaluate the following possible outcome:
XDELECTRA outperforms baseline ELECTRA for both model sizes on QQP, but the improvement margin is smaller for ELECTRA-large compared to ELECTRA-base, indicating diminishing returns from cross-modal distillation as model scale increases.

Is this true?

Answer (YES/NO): NO